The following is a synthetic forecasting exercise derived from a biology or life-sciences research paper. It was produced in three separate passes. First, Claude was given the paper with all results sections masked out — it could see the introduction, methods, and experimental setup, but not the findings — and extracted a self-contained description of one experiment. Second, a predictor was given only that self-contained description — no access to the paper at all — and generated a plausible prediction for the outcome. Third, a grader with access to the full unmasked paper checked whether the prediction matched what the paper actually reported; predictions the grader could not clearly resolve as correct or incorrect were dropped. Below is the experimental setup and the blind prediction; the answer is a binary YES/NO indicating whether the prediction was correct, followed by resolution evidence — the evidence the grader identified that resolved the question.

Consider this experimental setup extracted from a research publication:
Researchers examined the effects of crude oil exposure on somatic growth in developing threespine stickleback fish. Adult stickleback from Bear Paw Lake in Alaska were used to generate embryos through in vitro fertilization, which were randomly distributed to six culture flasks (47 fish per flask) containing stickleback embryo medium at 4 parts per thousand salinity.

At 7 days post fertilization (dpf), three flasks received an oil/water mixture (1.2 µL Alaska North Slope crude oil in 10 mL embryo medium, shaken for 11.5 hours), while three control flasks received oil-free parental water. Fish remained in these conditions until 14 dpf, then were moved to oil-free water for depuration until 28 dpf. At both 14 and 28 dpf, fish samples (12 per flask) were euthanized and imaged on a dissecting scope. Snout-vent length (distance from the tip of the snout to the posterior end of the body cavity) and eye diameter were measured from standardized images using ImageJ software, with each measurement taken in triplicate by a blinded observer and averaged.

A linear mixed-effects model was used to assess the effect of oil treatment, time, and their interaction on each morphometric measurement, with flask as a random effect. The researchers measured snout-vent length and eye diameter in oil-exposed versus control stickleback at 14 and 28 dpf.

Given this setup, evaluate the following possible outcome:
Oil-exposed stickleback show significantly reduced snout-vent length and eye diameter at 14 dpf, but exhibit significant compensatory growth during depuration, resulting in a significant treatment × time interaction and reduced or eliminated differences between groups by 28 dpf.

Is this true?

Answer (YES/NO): NO